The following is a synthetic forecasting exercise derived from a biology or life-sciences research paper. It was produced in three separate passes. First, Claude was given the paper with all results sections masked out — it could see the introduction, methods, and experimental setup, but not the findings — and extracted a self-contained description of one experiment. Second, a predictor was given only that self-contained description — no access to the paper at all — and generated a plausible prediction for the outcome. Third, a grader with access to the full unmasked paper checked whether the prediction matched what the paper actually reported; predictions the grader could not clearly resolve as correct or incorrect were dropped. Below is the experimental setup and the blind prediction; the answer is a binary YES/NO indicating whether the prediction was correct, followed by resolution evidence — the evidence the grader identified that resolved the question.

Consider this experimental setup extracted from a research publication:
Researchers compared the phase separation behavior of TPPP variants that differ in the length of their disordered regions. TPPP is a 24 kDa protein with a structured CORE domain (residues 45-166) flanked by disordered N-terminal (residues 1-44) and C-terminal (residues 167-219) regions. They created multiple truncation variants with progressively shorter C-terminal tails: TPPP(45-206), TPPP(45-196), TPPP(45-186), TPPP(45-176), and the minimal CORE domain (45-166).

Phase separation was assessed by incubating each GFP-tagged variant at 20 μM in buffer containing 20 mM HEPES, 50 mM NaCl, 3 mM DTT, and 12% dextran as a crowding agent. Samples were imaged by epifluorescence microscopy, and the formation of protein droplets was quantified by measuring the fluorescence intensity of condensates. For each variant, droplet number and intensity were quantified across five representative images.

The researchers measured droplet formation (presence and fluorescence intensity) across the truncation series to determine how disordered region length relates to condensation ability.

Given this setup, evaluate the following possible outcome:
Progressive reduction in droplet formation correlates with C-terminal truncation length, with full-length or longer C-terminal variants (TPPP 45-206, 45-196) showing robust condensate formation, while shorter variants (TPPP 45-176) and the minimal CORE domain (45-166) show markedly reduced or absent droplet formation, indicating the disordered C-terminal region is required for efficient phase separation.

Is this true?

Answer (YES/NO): YES